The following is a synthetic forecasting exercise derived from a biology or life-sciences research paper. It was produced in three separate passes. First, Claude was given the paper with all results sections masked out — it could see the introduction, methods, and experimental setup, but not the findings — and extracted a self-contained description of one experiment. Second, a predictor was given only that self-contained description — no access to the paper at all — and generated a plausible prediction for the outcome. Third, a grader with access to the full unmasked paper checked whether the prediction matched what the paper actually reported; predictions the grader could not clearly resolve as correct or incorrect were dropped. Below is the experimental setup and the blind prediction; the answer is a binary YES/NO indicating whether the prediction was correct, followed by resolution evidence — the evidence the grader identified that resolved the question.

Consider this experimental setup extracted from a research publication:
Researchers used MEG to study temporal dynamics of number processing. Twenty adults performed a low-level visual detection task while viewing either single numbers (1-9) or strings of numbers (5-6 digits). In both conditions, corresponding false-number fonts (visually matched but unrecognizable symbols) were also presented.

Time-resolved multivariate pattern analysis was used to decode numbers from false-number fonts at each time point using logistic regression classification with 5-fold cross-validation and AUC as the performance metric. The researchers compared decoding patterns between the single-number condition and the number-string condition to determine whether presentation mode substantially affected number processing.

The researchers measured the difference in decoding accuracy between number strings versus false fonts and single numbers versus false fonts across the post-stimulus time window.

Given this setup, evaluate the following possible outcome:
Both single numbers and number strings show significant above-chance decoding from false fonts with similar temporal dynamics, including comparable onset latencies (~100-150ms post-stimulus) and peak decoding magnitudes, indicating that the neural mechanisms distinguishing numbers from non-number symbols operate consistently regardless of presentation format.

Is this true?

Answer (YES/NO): YES